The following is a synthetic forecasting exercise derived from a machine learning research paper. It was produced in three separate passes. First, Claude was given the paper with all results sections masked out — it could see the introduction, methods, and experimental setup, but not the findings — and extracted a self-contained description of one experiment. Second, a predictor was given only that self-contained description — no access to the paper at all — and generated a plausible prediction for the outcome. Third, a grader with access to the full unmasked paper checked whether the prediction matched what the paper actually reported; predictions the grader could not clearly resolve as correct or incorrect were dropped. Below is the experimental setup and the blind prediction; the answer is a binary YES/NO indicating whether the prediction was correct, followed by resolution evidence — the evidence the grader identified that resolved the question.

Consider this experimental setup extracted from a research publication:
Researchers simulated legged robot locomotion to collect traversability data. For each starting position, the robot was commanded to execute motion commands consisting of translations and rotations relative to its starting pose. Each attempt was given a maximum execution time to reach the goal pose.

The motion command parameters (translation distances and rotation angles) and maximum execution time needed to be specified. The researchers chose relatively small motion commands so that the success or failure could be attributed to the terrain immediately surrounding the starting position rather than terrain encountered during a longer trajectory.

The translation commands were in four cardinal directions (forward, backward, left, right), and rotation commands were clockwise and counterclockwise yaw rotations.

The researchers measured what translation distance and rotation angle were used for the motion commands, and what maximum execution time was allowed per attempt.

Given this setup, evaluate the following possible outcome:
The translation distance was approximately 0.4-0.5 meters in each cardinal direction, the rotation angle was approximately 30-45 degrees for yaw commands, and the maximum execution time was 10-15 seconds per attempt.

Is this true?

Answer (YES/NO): NO